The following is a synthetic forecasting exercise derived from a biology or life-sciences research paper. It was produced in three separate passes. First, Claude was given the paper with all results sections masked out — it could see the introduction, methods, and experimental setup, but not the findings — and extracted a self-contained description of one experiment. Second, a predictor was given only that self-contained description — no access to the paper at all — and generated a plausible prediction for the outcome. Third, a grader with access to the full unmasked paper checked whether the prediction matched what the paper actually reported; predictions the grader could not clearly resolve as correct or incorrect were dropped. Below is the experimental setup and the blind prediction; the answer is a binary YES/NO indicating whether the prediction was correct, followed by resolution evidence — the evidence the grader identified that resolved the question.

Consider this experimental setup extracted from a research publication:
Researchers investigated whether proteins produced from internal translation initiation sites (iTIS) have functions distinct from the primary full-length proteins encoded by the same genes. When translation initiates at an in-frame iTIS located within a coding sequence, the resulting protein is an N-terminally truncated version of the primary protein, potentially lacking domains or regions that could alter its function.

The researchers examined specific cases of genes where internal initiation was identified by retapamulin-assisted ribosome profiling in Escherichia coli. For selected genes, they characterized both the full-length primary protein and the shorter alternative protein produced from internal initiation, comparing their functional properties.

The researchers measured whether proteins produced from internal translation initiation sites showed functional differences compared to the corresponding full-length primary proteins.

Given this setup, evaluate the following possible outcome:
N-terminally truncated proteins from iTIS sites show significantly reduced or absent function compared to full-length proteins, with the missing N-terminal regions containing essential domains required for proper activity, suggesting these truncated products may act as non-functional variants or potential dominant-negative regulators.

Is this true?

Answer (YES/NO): NO